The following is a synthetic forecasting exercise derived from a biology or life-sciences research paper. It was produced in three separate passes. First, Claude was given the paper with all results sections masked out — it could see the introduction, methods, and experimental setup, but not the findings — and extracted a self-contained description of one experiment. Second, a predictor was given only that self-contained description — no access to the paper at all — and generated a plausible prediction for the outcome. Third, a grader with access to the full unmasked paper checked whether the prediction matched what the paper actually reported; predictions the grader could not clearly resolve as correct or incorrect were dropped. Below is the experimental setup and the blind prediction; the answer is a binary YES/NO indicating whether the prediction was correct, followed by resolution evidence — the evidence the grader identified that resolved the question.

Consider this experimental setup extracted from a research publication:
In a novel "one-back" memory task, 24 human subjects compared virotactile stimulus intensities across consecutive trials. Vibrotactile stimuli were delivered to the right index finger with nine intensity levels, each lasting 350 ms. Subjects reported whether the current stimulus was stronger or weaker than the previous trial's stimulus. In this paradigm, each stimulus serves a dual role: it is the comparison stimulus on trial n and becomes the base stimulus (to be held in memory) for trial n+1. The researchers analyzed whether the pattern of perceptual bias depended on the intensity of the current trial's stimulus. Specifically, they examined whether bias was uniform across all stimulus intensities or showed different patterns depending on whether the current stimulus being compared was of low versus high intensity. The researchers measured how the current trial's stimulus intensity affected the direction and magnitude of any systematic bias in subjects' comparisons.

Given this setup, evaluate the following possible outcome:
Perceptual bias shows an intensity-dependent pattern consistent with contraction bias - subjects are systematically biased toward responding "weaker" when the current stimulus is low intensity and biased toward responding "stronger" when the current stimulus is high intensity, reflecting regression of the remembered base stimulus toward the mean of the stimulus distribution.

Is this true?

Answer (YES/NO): NO